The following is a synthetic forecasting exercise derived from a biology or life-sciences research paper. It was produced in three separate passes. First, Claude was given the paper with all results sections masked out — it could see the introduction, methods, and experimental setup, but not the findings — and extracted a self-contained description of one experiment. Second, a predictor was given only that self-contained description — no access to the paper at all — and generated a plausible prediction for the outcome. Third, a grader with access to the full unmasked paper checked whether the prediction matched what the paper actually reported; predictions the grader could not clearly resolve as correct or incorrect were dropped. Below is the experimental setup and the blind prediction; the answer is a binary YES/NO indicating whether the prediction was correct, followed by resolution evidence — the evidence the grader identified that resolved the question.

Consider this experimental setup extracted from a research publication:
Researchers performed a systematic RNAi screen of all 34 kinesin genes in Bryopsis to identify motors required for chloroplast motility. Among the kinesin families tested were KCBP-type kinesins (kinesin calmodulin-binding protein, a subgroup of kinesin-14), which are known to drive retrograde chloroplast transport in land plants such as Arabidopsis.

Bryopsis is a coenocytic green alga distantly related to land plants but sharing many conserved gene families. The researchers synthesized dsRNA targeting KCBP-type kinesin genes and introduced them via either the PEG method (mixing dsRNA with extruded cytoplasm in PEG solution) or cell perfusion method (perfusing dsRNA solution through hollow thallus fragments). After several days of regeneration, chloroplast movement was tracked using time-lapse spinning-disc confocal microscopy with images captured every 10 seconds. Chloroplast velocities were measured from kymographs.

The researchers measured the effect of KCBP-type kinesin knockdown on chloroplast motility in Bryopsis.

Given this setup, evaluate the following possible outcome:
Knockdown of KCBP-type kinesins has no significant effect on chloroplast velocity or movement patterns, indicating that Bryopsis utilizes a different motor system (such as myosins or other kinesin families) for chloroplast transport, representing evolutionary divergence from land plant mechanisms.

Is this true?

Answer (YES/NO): NO